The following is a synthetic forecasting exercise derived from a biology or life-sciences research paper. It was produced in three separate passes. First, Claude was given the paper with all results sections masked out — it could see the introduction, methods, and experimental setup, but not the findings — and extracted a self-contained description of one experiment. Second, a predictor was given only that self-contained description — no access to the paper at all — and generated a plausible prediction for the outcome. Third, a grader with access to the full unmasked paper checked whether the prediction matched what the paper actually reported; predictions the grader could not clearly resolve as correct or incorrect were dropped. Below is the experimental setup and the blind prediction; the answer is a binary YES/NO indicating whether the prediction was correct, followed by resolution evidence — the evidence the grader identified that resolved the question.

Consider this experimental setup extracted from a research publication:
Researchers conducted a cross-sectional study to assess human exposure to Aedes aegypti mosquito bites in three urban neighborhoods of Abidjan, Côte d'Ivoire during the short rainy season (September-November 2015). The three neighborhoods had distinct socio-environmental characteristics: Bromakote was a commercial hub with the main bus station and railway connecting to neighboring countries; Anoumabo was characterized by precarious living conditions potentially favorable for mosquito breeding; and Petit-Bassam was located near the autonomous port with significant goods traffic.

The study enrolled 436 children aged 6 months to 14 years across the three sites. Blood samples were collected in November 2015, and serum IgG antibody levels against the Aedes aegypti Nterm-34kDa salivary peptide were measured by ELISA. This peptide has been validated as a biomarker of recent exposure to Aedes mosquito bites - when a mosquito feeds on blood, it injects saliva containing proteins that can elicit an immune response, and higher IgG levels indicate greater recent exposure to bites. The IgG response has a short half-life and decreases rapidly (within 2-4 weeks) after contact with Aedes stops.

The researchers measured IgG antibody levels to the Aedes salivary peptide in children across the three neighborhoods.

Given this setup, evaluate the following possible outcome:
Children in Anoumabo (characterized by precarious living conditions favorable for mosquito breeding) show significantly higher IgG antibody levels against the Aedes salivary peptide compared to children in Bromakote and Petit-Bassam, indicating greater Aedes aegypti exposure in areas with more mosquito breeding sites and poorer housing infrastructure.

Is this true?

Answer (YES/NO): NO